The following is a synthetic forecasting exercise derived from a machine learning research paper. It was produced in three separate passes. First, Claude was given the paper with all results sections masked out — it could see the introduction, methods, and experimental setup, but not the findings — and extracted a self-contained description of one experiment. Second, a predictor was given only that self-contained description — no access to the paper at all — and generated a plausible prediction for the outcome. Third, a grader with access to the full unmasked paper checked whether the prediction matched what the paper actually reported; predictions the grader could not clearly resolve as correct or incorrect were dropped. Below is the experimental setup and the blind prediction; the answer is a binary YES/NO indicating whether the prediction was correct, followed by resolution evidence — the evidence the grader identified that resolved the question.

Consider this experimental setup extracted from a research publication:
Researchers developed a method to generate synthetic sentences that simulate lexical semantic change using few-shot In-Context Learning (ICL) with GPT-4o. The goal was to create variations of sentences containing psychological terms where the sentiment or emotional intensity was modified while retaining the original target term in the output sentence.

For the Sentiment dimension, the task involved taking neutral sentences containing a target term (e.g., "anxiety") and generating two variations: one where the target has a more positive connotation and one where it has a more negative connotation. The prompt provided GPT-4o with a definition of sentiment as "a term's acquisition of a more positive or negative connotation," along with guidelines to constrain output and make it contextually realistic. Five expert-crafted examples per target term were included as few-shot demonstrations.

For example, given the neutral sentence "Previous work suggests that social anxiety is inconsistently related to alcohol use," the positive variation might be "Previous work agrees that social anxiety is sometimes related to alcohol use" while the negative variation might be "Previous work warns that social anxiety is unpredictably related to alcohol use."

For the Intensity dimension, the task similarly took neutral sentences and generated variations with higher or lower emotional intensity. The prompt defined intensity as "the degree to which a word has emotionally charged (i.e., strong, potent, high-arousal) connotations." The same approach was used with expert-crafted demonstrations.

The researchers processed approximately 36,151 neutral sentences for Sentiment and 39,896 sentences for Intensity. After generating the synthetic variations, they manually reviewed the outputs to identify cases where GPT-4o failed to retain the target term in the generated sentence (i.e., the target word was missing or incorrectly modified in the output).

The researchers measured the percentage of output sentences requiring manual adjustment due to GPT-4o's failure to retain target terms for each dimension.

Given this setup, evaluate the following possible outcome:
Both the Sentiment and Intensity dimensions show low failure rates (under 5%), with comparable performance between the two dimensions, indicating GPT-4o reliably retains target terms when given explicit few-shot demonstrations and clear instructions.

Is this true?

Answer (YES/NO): NO